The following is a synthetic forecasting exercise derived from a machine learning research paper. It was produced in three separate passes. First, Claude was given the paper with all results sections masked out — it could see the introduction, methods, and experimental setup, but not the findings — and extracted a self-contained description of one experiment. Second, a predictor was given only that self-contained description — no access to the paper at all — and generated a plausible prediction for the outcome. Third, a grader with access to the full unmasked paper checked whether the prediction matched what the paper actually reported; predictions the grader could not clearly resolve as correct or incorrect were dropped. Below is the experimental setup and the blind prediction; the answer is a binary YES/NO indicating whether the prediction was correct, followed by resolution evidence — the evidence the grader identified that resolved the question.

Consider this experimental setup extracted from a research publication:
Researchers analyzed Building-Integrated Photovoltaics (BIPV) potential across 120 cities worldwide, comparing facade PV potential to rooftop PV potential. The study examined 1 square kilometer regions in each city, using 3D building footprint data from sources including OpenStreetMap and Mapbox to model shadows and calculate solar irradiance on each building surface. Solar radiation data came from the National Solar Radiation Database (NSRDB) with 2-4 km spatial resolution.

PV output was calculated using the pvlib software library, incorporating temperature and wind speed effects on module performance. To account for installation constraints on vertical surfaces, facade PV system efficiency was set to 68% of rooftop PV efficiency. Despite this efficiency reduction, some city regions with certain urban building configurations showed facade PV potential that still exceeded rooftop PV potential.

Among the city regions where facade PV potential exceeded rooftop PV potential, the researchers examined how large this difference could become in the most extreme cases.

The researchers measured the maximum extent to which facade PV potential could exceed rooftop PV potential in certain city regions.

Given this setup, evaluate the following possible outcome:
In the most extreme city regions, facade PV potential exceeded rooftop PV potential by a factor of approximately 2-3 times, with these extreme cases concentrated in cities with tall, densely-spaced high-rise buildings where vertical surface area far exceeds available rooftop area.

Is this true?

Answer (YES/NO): YES